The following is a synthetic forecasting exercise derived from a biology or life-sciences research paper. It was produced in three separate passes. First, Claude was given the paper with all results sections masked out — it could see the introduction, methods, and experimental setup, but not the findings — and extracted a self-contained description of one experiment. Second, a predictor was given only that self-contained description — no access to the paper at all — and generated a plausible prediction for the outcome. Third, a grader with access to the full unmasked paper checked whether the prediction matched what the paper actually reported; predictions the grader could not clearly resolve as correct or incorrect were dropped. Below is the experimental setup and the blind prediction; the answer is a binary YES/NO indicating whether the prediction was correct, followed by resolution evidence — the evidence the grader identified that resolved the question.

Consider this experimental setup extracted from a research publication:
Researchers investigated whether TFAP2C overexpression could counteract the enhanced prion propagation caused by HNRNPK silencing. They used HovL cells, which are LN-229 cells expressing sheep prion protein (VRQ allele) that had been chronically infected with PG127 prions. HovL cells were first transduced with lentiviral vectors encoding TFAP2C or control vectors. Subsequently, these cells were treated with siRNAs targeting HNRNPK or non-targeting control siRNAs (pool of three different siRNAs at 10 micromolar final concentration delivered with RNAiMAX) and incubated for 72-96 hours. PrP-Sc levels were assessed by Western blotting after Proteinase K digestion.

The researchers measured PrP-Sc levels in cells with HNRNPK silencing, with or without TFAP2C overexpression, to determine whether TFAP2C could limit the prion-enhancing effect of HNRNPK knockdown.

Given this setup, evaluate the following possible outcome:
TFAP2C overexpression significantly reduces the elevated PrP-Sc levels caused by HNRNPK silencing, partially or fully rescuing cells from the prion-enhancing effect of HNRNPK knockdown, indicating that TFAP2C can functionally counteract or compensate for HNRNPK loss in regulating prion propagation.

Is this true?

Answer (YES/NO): YES